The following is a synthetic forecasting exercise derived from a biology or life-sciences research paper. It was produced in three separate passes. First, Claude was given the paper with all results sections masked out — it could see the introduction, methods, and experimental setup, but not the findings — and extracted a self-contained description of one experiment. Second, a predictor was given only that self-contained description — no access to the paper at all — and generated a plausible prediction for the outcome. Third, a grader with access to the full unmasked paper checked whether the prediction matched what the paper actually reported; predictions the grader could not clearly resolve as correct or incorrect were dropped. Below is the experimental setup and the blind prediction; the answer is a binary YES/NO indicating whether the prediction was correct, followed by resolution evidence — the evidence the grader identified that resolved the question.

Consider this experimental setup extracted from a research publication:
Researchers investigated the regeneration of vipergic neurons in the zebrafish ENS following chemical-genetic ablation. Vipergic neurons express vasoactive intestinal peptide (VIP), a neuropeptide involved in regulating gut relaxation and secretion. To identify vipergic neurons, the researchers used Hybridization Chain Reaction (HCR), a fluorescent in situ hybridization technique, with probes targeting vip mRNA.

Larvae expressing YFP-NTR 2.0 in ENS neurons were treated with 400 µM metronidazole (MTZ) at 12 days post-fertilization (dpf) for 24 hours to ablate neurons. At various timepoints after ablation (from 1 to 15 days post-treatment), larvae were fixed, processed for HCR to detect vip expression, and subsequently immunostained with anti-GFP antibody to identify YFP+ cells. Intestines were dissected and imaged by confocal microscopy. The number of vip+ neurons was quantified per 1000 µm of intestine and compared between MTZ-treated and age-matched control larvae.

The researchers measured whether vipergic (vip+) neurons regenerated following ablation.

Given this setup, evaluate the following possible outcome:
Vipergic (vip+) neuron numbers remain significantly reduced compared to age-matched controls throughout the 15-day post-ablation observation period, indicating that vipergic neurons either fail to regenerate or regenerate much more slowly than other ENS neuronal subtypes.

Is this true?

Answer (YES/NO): NO